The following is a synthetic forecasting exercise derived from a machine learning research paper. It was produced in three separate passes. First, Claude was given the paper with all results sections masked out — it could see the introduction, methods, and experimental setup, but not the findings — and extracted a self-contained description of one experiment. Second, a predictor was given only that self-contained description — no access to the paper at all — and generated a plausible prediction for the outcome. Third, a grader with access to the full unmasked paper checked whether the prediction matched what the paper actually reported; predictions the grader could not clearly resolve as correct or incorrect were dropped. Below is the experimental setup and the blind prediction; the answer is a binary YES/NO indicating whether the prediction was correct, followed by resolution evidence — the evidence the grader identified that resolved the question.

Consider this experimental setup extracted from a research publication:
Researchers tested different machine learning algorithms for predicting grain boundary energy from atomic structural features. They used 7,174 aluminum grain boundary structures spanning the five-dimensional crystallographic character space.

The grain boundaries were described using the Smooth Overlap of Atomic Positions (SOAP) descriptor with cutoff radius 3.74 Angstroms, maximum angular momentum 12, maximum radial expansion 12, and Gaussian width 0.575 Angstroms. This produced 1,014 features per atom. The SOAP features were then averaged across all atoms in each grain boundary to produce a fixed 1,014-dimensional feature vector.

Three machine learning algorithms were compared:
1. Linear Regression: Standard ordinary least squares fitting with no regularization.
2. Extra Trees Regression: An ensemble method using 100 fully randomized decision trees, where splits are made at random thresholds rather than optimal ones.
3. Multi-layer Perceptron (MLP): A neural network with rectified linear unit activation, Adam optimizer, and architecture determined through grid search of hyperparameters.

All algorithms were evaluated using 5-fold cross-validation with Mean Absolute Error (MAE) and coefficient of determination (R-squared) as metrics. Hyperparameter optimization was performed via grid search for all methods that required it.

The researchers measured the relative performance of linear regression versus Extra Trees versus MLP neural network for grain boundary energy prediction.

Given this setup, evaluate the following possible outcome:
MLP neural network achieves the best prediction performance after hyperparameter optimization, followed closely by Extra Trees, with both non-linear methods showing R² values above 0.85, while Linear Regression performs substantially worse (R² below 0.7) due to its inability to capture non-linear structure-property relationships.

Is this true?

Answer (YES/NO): NO